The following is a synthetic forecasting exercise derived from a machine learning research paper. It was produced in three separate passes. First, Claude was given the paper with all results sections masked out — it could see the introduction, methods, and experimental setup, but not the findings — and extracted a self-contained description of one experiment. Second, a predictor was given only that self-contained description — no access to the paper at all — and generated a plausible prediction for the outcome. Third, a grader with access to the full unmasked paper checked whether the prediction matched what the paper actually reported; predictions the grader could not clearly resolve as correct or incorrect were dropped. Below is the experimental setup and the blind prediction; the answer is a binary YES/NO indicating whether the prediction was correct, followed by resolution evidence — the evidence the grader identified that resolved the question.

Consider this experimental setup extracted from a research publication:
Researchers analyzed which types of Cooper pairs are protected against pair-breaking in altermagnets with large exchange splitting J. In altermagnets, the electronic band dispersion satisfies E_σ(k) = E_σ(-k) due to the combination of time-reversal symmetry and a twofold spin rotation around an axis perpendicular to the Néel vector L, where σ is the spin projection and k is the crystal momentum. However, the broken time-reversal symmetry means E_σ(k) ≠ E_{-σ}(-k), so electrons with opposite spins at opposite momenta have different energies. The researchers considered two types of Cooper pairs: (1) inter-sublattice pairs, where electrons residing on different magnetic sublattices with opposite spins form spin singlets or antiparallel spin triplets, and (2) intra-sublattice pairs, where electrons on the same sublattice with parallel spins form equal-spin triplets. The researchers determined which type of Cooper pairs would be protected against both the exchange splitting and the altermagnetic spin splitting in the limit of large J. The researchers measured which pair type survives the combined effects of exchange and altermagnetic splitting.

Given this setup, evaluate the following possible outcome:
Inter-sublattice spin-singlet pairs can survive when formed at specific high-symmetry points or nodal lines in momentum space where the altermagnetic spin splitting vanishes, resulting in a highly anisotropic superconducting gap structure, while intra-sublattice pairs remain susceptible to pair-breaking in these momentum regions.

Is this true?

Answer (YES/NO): NO